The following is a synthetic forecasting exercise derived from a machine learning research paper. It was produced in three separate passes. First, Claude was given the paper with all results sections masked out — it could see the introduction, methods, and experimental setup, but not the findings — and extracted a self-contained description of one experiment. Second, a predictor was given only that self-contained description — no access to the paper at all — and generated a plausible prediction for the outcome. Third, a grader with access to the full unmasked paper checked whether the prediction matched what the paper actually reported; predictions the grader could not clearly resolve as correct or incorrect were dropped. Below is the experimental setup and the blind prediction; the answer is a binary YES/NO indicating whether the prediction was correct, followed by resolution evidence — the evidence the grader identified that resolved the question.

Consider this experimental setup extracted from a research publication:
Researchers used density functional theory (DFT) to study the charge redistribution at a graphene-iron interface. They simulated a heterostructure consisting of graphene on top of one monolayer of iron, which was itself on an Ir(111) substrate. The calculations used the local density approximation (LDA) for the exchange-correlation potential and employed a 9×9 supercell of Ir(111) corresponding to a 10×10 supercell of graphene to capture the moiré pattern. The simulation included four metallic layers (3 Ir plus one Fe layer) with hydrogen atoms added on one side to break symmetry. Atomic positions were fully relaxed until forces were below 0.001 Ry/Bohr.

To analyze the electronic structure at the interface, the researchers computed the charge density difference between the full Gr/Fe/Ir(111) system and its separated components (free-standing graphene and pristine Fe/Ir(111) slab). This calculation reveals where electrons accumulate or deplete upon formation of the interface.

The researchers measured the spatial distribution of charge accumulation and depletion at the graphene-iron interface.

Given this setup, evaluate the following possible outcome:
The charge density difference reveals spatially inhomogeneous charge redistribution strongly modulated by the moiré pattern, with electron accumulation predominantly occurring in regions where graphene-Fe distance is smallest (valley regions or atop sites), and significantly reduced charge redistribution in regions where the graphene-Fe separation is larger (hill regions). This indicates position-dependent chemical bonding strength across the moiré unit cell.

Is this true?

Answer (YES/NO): YES